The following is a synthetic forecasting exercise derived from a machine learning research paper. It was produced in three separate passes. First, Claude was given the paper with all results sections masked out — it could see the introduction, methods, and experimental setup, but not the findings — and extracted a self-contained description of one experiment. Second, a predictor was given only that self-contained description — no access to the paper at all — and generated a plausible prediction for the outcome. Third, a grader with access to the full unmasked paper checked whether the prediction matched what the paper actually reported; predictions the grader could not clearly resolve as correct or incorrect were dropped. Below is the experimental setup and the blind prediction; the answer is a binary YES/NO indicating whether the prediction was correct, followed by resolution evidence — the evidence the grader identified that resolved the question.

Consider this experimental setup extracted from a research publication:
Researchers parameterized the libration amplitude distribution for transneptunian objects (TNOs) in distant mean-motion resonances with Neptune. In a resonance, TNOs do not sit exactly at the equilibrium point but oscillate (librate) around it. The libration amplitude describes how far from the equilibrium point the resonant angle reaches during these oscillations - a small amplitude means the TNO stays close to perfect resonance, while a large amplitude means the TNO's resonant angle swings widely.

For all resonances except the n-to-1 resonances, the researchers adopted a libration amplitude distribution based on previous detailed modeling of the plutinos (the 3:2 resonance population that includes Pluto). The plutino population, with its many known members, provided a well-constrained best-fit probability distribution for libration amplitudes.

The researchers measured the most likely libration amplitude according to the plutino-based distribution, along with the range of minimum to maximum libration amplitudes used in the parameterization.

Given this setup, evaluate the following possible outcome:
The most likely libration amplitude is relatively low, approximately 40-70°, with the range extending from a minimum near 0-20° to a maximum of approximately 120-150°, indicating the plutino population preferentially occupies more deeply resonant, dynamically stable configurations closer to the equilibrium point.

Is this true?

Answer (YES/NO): NO